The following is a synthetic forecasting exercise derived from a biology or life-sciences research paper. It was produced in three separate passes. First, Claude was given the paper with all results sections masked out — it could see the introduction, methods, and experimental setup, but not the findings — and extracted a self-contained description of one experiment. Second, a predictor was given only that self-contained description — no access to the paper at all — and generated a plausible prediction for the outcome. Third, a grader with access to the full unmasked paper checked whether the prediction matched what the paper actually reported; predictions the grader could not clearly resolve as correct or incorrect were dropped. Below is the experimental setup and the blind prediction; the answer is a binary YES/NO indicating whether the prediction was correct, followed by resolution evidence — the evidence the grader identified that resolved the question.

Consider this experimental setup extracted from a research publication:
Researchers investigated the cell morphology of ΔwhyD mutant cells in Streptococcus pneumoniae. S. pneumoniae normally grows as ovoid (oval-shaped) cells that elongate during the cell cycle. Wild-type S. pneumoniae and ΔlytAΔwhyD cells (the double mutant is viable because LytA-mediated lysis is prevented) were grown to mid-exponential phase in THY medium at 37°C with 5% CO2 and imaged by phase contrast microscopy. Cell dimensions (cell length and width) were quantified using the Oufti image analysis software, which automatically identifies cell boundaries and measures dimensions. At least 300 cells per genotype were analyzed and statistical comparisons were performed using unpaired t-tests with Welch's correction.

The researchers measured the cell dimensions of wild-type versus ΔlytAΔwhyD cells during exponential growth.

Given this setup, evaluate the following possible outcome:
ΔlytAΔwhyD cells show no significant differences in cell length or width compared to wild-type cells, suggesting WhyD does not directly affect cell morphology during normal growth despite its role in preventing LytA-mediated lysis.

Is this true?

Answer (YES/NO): NO